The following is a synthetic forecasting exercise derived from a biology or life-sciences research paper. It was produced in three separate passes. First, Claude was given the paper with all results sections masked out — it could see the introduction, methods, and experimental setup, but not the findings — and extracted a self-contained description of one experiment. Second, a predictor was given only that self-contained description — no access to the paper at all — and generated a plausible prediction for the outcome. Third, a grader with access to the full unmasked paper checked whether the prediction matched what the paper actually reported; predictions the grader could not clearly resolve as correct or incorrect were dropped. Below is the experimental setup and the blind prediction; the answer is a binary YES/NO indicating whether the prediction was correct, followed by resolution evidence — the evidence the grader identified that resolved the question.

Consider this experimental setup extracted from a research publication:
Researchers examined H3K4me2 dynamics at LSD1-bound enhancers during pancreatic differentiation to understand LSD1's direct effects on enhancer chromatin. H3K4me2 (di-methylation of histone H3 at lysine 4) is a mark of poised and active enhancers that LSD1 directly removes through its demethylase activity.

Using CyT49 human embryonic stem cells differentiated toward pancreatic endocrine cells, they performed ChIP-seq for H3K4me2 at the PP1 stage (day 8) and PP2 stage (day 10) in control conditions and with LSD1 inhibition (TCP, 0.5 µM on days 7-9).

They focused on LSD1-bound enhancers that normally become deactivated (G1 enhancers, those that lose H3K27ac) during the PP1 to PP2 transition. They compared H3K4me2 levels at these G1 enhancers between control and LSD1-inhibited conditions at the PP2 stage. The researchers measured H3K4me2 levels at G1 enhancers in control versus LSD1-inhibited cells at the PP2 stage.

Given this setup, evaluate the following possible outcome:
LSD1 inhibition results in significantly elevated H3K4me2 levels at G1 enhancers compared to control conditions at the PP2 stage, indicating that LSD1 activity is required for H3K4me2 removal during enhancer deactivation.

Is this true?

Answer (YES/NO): YES